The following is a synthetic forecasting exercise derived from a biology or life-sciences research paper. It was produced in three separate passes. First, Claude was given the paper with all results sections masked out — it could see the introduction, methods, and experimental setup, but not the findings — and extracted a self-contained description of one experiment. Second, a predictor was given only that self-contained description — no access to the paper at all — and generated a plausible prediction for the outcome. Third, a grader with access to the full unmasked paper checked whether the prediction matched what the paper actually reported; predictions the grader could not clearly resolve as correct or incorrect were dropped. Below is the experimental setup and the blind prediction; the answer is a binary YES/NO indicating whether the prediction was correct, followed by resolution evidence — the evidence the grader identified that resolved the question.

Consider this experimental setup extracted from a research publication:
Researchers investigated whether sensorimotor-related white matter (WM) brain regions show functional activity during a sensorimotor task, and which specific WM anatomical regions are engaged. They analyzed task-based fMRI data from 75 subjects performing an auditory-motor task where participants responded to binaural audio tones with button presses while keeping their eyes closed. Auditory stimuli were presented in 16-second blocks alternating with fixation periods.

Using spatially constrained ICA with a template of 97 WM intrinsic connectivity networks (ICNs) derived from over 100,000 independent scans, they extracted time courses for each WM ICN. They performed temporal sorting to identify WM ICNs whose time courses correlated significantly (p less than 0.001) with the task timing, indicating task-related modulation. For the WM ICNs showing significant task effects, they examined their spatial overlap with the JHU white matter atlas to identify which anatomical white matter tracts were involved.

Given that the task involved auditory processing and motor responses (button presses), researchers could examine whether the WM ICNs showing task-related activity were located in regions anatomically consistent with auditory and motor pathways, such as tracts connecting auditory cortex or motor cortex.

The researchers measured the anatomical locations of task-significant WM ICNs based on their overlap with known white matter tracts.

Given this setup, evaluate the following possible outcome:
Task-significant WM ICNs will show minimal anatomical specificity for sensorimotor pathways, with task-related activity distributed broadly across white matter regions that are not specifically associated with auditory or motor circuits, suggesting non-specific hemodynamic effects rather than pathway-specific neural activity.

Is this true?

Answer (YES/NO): NO